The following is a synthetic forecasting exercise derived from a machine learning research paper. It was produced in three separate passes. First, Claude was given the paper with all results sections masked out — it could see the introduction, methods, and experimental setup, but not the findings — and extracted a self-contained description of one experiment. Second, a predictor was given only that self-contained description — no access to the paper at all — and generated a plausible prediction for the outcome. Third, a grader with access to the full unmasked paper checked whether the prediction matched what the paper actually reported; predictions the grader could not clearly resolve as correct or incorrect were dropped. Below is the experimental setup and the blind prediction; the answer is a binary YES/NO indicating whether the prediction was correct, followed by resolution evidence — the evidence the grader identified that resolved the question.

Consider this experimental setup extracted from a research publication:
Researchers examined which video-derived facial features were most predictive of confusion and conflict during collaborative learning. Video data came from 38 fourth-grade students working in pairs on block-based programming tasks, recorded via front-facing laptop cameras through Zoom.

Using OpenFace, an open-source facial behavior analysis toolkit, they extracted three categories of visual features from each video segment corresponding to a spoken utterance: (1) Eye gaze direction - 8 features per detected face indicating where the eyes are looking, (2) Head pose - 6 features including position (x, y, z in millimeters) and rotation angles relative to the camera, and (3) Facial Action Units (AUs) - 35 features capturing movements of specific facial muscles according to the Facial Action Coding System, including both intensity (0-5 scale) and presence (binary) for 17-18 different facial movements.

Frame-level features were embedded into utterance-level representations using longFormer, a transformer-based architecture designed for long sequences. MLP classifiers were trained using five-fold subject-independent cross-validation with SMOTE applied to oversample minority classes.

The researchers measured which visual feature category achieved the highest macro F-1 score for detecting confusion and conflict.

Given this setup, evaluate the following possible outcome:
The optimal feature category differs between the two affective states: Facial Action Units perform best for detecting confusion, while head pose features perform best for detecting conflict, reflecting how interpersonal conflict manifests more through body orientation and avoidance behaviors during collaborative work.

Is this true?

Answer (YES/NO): NO